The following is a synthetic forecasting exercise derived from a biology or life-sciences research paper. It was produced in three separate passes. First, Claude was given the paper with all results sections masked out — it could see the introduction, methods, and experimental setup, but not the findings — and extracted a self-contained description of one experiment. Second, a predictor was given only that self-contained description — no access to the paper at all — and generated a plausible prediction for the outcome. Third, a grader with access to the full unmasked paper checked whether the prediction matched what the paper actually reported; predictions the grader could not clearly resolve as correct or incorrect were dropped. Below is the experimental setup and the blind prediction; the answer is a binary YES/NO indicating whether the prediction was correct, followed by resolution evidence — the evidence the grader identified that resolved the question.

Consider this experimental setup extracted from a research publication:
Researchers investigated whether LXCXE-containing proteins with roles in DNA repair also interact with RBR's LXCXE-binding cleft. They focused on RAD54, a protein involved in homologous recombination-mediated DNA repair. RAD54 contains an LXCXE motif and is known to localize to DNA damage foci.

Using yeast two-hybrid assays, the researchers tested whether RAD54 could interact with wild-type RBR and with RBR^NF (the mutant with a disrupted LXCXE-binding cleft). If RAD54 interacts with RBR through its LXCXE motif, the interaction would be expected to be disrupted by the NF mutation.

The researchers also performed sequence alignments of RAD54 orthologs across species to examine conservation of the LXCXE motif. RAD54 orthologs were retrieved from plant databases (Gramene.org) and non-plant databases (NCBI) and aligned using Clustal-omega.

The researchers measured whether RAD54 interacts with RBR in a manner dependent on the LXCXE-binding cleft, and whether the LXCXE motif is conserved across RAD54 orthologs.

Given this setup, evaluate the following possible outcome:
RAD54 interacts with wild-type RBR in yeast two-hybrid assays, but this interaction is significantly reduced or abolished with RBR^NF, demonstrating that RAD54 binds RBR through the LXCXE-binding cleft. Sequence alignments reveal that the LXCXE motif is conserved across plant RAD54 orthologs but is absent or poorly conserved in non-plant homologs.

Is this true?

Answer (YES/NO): NO